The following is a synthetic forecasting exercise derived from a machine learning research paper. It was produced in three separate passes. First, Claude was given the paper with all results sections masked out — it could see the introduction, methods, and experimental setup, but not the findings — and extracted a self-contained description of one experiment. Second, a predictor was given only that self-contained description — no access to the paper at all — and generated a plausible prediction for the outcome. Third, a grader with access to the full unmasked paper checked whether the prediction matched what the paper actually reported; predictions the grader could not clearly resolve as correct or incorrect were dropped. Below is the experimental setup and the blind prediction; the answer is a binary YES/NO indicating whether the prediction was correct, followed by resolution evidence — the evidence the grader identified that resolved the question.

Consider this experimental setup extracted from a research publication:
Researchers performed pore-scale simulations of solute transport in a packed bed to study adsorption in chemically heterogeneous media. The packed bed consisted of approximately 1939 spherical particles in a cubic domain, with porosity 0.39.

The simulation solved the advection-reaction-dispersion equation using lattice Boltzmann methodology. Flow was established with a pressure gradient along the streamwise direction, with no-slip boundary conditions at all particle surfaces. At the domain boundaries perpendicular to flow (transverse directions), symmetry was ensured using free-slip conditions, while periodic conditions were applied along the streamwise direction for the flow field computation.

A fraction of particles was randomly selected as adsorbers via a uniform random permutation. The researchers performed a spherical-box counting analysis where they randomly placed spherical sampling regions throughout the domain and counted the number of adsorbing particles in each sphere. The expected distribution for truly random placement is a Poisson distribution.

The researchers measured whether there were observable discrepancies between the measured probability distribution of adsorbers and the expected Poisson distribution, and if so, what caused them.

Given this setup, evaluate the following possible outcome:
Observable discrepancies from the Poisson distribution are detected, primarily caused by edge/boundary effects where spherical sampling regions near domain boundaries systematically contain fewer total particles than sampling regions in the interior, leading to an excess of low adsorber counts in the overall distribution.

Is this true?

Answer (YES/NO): NO